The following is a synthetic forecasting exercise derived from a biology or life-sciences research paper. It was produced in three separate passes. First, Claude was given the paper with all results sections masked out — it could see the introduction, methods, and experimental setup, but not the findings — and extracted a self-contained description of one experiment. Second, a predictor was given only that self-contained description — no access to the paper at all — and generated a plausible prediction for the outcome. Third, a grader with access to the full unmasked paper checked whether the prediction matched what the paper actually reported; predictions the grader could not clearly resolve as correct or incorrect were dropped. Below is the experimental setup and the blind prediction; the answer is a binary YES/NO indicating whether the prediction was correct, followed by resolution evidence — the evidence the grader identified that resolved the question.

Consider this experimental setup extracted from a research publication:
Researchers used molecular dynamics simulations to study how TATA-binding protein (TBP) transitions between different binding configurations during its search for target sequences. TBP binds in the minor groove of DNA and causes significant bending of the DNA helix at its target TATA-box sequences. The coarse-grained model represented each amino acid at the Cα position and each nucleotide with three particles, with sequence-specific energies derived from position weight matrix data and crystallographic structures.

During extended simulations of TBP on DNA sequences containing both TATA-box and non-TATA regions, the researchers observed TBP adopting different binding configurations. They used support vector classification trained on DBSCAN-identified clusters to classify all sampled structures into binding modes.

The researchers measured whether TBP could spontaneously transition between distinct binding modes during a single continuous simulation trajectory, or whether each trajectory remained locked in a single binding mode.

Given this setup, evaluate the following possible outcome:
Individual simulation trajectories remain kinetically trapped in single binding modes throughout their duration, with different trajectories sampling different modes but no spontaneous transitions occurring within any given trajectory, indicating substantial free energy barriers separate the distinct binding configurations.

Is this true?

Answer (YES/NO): NO